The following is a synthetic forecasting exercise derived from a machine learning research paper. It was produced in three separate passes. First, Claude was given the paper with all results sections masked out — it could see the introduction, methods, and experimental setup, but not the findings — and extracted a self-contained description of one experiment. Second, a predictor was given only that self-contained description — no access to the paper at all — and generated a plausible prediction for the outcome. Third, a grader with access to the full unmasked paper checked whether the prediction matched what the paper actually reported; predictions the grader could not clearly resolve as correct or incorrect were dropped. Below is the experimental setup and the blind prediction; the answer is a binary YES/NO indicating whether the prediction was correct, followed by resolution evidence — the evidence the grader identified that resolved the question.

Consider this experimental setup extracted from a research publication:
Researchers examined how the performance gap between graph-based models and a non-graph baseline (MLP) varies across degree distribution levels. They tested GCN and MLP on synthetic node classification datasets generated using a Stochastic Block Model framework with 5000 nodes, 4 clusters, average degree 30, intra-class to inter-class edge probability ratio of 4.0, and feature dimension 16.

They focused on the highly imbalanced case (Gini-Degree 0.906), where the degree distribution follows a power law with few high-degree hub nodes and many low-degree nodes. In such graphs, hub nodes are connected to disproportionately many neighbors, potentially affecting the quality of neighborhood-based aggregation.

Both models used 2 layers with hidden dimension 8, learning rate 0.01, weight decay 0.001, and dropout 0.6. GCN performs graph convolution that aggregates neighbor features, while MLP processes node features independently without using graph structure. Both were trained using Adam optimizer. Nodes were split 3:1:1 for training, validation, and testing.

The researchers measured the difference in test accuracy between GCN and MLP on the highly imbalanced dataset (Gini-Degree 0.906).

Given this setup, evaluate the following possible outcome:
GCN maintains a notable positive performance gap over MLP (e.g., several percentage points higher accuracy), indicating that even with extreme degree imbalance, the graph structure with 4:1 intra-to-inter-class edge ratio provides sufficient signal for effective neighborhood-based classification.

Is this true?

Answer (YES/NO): YES